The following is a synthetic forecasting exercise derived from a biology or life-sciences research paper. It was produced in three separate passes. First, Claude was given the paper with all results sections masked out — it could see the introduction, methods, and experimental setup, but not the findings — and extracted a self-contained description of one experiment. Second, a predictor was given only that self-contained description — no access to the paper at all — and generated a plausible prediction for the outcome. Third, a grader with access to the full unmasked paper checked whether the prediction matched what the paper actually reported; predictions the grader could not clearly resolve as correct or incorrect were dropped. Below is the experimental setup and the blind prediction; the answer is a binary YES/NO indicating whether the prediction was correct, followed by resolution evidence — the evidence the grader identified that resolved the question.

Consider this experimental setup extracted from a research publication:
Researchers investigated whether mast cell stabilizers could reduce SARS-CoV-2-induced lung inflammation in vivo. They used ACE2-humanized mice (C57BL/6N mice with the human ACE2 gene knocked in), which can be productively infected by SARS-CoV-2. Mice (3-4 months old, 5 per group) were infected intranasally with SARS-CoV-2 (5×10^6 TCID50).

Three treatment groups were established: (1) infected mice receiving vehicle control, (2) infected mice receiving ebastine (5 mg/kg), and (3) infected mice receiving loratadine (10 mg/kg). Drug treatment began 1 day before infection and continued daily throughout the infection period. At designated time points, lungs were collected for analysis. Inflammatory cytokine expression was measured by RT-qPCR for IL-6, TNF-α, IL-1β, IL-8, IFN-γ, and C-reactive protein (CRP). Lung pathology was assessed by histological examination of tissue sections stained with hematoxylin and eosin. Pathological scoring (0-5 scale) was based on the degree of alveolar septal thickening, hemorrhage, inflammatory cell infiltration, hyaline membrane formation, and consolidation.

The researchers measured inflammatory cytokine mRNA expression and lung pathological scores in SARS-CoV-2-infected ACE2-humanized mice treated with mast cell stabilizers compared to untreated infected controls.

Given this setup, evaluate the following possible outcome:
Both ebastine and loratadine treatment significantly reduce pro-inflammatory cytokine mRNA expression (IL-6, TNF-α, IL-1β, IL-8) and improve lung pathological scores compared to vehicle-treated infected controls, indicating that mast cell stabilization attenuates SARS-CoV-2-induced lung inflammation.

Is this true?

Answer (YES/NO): YES